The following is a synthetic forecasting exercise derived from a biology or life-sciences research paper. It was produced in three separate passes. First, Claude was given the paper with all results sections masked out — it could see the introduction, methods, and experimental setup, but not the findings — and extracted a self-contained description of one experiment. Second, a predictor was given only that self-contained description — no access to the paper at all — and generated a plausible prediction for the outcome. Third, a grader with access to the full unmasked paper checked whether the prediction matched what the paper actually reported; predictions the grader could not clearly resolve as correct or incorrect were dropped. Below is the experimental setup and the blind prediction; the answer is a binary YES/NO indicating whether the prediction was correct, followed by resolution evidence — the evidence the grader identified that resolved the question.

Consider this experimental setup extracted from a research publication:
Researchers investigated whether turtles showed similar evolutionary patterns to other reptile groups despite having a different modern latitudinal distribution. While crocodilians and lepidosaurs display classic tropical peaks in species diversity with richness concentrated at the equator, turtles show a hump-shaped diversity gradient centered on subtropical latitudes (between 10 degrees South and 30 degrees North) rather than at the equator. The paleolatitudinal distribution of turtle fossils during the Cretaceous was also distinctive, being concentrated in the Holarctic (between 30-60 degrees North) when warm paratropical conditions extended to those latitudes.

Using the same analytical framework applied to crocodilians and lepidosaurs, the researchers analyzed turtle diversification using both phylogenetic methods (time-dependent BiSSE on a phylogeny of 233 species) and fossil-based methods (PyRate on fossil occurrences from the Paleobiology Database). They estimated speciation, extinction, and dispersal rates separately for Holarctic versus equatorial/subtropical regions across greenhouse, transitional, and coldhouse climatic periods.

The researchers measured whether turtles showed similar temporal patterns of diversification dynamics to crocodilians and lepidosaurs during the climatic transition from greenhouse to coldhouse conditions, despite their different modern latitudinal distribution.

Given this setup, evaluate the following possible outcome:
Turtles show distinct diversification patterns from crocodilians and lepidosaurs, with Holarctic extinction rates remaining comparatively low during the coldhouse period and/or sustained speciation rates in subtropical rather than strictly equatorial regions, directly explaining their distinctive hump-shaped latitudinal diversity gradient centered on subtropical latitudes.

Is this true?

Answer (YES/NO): NO